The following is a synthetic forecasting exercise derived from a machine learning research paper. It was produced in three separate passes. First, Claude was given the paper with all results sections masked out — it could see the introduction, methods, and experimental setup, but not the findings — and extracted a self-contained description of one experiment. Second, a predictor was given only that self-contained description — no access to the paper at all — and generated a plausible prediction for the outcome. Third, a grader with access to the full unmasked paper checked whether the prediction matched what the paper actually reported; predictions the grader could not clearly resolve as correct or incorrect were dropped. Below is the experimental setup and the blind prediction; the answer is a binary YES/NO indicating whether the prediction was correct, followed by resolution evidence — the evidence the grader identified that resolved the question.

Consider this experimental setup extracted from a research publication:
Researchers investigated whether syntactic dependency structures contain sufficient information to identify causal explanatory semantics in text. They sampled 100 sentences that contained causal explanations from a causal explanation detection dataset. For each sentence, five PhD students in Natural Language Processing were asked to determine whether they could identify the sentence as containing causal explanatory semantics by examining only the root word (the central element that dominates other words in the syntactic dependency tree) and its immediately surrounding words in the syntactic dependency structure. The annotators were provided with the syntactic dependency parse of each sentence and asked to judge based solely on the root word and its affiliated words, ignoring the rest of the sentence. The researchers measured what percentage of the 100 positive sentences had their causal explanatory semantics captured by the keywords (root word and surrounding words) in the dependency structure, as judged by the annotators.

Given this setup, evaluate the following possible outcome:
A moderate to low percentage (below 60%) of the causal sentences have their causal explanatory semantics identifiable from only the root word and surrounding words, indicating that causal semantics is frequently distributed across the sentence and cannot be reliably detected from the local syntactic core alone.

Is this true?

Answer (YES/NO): NO